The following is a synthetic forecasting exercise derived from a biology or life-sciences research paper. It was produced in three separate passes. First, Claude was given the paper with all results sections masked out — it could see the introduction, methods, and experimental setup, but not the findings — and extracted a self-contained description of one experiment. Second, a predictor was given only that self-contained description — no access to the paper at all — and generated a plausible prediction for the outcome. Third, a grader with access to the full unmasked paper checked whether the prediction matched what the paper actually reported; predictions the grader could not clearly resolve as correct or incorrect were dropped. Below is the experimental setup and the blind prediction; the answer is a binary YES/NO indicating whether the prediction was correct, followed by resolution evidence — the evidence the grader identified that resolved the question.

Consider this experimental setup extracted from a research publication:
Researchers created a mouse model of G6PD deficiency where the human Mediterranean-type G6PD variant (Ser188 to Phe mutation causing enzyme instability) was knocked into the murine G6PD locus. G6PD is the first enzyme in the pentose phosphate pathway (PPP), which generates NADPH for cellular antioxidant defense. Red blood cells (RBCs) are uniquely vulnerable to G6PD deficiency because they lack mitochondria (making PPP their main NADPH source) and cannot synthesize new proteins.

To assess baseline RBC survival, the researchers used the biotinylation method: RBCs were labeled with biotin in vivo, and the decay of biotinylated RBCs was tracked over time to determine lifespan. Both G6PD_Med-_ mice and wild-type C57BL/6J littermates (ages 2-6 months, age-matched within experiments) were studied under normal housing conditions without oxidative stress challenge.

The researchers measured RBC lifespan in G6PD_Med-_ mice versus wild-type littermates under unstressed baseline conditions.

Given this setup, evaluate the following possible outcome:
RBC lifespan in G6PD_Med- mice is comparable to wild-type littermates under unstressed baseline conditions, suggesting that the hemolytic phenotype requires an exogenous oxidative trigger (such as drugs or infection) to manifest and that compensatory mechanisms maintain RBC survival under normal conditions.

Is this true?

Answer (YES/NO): YES